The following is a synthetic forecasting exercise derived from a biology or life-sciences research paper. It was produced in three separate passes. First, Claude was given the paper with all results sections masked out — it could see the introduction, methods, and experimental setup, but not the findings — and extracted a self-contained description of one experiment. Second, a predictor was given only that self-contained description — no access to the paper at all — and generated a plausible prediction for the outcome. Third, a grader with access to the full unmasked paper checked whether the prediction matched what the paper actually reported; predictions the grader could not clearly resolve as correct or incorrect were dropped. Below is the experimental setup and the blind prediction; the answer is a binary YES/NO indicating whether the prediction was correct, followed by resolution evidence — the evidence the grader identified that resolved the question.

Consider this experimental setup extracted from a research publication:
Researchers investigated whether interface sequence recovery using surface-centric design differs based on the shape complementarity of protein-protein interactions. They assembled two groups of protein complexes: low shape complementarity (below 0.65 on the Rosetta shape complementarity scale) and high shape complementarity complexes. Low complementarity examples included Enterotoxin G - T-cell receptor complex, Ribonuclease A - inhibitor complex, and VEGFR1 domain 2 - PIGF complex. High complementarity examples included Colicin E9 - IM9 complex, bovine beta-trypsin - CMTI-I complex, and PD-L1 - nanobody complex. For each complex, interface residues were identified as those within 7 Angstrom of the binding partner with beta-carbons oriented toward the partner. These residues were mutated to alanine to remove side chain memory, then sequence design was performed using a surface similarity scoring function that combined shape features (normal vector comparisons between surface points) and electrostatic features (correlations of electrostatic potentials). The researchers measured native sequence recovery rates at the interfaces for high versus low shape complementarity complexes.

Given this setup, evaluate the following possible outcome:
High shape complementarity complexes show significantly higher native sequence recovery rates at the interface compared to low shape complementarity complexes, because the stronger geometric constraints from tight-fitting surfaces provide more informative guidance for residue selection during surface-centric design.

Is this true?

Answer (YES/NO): NO